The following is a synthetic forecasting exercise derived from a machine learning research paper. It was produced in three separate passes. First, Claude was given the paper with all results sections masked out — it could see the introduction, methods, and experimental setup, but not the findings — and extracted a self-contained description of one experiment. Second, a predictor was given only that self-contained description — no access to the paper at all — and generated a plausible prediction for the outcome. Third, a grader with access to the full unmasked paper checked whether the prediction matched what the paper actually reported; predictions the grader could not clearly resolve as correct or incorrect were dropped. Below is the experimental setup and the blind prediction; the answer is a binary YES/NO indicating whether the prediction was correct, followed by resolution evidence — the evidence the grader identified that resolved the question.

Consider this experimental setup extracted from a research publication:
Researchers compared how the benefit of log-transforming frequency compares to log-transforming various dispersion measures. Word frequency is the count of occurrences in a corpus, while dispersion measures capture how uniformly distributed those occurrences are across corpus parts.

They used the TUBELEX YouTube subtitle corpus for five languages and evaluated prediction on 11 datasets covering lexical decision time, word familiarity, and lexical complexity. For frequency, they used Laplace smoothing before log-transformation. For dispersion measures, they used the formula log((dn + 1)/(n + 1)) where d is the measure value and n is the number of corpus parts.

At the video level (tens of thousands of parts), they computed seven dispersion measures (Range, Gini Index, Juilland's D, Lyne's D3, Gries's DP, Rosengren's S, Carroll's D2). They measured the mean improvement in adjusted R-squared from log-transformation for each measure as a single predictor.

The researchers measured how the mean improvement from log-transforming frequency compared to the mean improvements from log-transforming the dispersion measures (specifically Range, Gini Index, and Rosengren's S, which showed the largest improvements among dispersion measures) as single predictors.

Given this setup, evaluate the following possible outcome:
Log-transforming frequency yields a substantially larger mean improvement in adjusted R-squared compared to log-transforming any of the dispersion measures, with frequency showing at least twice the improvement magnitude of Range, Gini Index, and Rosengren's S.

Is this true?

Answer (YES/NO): NO